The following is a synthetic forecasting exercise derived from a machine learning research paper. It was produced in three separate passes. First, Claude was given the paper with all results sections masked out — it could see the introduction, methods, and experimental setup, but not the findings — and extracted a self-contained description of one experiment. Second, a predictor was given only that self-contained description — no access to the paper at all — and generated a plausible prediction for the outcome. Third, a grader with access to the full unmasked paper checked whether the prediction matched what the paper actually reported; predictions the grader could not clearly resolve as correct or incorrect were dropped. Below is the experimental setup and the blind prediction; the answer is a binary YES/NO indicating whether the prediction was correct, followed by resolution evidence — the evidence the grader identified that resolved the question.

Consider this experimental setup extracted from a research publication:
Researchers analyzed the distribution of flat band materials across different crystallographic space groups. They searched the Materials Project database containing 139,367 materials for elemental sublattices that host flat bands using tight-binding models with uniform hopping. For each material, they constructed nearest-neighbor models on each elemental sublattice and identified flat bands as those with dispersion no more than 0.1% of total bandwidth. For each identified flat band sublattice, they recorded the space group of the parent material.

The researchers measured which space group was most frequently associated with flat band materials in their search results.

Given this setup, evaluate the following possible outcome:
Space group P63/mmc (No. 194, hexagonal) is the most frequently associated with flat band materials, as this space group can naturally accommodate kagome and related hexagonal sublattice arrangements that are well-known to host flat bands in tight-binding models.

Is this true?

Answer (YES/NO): NO